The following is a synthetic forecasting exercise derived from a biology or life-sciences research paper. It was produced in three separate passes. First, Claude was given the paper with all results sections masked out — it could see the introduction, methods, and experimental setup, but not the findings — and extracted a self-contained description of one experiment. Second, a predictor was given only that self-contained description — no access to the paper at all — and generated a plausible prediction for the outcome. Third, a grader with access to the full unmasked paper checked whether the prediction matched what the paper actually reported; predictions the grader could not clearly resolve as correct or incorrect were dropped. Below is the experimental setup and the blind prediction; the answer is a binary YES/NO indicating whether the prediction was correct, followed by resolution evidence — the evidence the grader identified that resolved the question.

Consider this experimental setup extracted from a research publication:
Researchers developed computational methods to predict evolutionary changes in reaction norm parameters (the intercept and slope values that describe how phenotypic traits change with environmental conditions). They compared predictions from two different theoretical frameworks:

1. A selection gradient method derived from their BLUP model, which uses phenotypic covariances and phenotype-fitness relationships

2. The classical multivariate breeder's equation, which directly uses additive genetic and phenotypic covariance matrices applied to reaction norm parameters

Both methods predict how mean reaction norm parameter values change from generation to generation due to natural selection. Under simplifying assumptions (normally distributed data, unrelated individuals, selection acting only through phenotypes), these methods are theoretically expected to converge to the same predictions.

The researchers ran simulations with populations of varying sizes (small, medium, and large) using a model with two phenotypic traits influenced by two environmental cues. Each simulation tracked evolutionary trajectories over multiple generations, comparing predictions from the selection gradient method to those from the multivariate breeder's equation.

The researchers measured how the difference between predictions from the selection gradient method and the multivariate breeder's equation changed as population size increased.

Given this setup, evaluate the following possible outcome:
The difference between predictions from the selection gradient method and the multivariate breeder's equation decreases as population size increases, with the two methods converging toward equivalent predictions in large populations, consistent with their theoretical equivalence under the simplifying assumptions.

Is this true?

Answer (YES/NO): YES